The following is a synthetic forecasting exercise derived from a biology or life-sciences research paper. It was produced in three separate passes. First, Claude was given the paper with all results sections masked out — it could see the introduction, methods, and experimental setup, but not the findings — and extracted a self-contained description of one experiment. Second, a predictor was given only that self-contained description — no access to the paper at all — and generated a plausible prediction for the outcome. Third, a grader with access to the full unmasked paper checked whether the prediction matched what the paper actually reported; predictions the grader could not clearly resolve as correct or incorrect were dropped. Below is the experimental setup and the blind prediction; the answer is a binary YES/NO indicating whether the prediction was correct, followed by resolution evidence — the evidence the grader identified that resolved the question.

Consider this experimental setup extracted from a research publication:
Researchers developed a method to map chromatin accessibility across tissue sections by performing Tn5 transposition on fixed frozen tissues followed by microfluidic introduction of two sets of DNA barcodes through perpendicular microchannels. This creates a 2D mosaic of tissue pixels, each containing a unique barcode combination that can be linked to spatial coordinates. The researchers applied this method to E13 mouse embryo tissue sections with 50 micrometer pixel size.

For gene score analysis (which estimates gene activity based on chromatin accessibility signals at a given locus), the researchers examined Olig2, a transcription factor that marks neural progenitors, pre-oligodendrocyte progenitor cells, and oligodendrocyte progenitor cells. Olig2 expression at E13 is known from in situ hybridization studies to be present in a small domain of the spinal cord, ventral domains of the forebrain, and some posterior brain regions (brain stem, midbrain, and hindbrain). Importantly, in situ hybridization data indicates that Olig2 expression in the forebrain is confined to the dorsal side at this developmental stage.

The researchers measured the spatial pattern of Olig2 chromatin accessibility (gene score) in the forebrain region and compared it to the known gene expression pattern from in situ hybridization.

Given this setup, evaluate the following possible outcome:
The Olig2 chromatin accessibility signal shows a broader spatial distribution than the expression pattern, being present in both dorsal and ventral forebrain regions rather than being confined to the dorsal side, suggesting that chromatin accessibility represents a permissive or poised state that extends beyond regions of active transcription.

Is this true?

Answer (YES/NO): YES